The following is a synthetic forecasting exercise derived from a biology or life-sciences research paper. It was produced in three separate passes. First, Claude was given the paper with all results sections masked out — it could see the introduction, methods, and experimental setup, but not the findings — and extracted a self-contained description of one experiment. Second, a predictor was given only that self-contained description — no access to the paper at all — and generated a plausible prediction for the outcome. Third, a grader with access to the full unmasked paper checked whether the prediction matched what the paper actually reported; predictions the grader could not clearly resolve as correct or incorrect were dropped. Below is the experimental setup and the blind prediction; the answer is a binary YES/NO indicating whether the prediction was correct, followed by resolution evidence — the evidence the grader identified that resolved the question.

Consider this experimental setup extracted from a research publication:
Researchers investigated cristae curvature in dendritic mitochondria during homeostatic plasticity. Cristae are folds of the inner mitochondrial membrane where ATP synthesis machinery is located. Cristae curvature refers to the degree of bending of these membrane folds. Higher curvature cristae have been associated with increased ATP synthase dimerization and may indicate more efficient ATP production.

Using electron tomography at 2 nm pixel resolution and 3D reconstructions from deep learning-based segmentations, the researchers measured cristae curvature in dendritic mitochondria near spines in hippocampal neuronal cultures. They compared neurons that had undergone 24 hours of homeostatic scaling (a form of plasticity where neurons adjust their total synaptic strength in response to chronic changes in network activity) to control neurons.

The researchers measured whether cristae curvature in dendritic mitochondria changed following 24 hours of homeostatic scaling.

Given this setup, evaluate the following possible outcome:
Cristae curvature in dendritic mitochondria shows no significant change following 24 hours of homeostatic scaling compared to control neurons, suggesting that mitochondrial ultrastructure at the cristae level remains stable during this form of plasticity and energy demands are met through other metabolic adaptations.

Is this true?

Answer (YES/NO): NO